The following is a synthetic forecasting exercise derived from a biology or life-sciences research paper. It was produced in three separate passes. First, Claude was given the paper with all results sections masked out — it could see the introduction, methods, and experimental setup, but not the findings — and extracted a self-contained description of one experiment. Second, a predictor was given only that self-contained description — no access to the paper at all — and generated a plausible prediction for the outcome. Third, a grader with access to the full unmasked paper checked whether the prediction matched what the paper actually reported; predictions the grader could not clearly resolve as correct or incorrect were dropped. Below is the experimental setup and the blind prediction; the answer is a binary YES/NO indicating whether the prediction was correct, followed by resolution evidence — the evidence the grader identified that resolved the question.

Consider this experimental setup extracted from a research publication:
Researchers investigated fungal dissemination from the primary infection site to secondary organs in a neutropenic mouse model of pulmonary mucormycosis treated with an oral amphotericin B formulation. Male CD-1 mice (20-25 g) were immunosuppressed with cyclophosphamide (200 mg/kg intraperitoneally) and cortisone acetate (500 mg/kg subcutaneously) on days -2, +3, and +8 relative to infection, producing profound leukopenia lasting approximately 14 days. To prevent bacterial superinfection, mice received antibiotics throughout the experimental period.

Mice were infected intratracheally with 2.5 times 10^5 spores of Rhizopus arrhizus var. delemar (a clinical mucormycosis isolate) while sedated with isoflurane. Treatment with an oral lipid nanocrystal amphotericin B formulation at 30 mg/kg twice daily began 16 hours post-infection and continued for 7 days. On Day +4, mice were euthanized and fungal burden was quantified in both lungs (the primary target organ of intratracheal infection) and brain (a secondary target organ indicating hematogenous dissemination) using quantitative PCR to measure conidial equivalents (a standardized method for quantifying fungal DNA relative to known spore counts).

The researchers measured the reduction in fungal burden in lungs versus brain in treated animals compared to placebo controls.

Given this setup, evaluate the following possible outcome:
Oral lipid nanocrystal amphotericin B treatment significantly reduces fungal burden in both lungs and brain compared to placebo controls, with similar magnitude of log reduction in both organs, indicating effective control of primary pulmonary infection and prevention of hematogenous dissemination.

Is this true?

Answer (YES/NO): NO